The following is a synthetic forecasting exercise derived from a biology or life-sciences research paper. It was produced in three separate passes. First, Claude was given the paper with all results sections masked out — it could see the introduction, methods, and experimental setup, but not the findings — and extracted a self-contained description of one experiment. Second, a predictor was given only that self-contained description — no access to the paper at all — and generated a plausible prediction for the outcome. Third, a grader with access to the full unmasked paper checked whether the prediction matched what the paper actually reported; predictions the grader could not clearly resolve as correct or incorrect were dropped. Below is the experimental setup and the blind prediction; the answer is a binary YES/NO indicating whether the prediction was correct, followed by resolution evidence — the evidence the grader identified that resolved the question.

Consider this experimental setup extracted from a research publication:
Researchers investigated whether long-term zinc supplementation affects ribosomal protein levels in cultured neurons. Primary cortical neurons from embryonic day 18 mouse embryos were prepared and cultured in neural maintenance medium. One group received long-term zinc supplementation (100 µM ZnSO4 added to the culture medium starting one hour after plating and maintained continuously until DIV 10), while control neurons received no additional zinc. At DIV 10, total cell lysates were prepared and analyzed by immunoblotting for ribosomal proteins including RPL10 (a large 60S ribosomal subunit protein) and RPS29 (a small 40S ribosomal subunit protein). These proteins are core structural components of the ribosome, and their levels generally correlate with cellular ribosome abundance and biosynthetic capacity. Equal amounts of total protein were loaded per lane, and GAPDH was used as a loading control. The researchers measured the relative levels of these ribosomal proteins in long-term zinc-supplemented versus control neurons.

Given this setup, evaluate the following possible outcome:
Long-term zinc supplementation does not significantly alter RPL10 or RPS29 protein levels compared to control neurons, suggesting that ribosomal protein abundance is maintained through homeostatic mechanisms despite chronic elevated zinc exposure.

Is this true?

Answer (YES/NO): NO